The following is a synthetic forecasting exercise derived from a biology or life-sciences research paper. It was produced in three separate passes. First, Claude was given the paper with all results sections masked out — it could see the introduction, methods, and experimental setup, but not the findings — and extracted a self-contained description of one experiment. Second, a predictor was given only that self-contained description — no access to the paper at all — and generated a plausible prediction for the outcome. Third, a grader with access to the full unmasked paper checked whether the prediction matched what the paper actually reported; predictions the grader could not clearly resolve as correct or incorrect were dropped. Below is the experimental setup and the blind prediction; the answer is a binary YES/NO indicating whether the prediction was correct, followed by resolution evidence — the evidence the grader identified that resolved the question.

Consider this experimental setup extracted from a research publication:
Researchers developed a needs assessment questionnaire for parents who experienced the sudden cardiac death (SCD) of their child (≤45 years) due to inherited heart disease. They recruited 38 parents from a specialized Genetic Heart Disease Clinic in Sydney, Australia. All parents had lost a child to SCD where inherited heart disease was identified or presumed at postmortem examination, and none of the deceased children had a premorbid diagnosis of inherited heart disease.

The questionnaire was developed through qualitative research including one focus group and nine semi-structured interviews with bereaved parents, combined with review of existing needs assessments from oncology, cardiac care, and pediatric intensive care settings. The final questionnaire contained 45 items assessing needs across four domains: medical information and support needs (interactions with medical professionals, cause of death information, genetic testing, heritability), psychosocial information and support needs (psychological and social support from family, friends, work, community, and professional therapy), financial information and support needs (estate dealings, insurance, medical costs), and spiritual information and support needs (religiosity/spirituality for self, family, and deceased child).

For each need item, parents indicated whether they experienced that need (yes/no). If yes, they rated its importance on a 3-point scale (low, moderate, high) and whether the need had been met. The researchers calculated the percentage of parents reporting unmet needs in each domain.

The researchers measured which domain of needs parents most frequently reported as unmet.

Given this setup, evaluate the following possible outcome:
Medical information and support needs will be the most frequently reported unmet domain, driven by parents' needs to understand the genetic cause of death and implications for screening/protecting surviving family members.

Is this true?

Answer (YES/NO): NO